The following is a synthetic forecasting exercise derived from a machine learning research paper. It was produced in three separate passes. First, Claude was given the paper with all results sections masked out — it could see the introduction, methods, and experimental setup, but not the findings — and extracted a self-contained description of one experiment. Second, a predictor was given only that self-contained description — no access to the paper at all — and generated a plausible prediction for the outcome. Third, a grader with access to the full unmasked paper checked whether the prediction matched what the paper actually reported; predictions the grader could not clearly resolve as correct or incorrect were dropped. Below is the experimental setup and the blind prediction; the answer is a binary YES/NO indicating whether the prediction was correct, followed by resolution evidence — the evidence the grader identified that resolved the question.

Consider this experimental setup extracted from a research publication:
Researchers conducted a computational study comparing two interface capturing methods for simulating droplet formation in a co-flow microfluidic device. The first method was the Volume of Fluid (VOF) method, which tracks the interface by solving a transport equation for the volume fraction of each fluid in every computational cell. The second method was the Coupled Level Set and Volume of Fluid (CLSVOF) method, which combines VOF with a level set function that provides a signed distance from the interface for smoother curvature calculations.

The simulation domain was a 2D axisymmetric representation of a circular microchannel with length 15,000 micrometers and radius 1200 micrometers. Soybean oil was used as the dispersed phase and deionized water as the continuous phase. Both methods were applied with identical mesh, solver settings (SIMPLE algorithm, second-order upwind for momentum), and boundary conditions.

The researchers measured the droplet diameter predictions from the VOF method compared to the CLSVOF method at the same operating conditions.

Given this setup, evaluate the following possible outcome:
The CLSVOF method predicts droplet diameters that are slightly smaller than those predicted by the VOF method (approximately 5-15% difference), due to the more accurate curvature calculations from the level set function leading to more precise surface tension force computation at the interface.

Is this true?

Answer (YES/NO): NO